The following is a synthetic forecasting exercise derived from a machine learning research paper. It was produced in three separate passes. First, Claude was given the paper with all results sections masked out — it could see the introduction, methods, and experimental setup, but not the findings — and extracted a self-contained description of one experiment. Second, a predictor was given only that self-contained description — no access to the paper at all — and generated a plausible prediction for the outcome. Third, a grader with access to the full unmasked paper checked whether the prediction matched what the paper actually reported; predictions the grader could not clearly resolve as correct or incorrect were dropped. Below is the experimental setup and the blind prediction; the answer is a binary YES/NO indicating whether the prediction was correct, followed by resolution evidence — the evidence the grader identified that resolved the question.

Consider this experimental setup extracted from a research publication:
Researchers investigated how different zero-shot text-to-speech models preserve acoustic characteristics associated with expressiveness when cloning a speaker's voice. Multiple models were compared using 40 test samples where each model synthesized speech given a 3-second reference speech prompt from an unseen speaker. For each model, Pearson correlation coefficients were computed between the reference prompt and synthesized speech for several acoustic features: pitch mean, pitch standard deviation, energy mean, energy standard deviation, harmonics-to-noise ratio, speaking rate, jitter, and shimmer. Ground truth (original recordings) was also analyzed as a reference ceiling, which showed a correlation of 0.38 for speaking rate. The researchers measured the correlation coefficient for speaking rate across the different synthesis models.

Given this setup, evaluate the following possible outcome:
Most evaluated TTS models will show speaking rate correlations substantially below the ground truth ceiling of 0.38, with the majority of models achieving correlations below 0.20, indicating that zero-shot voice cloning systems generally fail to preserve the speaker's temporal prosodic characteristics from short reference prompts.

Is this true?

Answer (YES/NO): NO